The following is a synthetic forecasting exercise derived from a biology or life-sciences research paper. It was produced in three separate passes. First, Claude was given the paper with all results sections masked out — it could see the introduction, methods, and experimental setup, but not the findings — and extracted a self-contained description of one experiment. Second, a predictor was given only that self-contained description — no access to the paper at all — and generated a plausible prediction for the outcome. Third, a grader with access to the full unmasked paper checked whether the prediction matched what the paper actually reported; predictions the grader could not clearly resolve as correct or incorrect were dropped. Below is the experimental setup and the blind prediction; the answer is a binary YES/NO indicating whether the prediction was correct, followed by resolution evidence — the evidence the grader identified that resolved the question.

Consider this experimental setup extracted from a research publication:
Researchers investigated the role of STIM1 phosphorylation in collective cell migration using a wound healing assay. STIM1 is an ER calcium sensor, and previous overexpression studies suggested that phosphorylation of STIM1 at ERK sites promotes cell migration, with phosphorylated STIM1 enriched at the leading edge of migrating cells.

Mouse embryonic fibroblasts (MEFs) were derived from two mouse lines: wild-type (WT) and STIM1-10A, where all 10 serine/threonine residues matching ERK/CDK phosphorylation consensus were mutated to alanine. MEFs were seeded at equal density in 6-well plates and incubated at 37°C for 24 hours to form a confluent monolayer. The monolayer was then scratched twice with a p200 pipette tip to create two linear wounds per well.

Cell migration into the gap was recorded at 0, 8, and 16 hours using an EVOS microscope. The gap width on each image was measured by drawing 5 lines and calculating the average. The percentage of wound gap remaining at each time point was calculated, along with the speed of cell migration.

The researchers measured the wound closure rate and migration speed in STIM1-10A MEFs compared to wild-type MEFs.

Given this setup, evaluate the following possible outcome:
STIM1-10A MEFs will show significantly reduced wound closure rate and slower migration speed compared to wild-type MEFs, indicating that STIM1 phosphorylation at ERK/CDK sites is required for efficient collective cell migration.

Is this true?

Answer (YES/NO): NO